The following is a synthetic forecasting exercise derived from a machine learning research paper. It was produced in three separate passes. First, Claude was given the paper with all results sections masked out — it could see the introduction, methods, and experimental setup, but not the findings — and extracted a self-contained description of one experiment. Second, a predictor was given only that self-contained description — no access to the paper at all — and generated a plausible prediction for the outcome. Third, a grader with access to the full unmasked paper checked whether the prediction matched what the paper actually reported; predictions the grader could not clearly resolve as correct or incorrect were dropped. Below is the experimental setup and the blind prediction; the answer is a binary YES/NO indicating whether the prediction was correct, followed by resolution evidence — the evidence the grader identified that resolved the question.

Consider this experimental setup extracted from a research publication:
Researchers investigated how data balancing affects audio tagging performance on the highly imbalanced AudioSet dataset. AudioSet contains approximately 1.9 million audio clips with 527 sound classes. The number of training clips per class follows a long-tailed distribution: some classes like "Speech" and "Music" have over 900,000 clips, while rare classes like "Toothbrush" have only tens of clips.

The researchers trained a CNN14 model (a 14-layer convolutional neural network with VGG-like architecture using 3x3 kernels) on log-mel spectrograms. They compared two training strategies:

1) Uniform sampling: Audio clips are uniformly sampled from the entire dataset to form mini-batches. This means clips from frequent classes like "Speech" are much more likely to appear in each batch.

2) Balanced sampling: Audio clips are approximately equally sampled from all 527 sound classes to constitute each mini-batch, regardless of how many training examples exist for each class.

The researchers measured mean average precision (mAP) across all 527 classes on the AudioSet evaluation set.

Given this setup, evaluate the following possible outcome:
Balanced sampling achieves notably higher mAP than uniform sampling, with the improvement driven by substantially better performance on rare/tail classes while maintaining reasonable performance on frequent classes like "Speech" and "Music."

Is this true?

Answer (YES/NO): NO